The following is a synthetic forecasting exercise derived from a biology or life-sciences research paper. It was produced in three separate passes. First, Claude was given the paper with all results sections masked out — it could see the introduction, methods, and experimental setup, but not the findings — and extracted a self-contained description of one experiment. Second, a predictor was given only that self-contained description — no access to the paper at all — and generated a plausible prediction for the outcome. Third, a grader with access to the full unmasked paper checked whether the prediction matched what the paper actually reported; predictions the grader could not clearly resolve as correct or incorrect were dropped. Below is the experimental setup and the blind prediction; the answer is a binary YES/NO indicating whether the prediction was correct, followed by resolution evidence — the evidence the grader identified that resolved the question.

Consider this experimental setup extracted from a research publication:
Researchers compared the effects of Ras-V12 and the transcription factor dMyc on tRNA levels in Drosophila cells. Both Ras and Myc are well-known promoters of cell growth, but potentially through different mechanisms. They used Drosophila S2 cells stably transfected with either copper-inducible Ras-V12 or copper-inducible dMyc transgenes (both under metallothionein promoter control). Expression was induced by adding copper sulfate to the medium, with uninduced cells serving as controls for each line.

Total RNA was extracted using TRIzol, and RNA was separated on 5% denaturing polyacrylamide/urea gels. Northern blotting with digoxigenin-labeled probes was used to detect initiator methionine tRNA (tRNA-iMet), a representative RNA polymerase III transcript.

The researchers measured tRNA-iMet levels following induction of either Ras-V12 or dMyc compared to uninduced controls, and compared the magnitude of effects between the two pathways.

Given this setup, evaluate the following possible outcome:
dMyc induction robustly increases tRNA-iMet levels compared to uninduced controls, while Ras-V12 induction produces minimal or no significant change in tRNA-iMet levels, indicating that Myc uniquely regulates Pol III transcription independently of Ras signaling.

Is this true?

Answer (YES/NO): NO